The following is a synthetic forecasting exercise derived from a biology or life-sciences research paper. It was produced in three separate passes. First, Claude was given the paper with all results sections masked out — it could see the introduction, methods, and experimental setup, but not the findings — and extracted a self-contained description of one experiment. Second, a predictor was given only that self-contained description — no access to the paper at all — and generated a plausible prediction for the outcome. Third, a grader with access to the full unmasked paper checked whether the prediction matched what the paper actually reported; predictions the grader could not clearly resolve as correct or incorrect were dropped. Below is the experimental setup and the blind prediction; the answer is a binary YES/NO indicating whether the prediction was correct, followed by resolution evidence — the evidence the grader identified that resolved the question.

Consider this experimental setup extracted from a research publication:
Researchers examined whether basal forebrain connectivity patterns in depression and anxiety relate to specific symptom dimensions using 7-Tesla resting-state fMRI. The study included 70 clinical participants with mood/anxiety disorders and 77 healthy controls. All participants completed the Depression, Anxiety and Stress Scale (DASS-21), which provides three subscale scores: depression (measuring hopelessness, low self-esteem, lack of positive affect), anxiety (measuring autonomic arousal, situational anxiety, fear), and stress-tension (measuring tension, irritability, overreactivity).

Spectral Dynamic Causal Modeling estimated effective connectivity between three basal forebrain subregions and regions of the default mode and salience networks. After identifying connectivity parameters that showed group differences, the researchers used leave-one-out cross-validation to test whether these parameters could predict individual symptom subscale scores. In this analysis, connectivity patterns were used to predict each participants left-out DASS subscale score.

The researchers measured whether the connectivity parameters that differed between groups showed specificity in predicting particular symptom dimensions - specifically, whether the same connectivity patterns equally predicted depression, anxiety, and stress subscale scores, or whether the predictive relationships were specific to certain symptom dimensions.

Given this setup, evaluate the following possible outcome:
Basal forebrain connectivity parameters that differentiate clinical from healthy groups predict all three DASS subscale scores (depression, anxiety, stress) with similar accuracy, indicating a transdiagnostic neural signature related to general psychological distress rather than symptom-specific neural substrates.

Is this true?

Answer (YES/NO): YES